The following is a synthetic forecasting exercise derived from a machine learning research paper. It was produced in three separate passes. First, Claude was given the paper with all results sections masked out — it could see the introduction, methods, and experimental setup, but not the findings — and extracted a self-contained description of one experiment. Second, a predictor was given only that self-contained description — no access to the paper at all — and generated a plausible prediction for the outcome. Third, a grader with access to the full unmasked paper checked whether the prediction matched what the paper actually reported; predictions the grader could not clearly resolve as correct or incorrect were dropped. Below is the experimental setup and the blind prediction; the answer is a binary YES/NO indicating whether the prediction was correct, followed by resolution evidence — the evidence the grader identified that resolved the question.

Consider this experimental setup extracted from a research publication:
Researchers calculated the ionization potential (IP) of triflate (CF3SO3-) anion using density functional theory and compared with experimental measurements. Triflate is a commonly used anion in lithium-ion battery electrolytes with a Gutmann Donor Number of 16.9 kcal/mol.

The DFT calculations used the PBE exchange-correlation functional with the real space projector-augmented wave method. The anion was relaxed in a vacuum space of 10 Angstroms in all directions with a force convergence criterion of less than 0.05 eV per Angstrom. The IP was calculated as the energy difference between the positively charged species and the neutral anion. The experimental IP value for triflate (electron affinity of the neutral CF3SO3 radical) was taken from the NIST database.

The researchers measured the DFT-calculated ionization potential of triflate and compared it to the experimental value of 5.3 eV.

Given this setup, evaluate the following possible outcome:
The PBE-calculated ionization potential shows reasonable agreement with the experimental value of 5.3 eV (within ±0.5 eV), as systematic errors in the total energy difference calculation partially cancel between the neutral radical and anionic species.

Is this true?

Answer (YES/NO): YES